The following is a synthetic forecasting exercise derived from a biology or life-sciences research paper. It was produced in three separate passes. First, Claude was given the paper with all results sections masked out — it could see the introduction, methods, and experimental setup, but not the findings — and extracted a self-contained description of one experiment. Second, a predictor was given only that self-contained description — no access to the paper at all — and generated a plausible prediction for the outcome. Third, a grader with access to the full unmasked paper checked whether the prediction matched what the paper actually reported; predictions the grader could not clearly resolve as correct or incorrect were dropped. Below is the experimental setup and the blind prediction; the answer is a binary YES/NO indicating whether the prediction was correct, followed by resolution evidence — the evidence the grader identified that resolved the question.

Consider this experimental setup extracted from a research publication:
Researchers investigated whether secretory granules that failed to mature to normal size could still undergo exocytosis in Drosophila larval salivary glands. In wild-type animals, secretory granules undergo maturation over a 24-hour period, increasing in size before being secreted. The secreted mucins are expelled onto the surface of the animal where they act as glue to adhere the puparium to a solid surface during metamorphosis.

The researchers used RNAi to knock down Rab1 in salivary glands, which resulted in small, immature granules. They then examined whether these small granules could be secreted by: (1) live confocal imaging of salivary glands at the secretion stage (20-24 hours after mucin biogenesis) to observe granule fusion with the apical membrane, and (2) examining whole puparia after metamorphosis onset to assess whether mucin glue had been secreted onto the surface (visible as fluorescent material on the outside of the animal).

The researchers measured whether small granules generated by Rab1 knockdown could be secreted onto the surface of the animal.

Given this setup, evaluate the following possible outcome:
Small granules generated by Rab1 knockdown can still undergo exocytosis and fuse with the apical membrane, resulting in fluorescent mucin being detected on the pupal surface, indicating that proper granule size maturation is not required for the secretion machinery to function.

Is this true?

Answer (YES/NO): YES